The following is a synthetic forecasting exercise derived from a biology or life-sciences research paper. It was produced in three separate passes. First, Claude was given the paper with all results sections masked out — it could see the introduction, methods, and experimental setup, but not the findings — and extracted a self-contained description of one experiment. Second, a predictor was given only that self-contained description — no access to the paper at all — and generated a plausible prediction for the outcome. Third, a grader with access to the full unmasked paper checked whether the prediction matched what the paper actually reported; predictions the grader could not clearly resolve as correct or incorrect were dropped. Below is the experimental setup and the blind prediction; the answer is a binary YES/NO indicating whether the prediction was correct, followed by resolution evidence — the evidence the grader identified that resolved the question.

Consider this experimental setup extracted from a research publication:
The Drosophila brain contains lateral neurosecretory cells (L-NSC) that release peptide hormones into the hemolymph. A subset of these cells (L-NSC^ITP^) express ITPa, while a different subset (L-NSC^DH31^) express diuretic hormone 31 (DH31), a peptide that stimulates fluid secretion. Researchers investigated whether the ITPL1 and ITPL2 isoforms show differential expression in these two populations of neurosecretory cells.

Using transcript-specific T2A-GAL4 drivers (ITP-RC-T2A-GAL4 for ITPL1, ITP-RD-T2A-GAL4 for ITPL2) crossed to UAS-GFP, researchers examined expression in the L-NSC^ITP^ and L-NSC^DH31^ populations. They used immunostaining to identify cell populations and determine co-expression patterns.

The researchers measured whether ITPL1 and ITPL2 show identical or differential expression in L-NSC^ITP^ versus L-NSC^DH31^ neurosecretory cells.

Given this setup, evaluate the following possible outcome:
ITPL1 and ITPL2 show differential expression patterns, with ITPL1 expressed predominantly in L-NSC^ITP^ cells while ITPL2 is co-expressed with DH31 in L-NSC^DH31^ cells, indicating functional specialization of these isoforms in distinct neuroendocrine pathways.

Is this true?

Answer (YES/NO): NO